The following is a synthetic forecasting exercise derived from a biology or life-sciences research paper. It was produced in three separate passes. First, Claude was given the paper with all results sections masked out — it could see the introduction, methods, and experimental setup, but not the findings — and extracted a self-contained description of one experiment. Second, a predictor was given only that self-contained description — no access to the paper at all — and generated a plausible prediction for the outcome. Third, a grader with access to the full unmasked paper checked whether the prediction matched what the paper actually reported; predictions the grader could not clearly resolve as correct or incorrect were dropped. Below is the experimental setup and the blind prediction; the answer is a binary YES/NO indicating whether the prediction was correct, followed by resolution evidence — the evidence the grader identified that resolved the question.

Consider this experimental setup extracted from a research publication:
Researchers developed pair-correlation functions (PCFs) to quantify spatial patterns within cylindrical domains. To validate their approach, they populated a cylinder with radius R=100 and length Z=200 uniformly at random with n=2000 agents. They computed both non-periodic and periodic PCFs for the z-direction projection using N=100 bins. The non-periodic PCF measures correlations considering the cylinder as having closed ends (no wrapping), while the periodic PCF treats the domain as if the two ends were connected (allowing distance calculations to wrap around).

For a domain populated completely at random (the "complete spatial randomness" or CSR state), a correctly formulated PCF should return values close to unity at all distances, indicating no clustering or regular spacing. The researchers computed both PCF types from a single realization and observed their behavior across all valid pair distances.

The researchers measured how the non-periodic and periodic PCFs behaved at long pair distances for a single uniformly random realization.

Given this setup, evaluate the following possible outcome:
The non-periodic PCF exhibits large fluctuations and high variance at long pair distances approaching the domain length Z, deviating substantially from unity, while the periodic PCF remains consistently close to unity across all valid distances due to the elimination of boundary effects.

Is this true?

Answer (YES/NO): YES